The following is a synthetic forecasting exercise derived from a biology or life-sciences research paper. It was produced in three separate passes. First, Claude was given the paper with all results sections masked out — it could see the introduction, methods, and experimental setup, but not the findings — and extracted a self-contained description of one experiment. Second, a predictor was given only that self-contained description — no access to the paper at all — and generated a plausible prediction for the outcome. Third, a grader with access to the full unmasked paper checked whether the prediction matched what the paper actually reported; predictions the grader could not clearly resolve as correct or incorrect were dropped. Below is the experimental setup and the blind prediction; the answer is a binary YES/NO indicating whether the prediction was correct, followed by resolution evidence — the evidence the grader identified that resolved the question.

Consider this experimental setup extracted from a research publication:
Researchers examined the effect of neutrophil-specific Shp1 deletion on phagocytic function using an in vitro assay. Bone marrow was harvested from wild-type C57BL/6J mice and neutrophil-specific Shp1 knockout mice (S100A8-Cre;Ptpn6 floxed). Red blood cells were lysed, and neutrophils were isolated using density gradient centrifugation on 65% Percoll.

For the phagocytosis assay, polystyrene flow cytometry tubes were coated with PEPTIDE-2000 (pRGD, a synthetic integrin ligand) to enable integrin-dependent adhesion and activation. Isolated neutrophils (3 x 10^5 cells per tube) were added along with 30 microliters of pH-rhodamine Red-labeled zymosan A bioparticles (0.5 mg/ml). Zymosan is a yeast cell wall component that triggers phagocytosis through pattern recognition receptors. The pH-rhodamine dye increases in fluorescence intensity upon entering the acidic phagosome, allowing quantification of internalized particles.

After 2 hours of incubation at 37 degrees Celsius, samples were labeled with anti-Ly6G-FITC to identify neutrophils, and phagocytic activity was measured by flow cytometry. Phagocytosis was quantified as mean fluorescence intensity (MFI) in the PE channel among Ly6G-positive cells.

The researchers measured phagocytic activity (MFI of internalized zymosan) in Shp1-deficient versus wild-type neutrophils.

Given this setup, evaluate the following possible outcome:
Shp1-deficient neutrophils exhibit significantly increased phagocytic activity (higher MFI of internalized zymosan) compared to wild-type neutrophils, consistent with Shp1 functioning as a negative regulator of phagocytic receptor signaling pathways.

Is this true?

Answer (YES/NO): YES